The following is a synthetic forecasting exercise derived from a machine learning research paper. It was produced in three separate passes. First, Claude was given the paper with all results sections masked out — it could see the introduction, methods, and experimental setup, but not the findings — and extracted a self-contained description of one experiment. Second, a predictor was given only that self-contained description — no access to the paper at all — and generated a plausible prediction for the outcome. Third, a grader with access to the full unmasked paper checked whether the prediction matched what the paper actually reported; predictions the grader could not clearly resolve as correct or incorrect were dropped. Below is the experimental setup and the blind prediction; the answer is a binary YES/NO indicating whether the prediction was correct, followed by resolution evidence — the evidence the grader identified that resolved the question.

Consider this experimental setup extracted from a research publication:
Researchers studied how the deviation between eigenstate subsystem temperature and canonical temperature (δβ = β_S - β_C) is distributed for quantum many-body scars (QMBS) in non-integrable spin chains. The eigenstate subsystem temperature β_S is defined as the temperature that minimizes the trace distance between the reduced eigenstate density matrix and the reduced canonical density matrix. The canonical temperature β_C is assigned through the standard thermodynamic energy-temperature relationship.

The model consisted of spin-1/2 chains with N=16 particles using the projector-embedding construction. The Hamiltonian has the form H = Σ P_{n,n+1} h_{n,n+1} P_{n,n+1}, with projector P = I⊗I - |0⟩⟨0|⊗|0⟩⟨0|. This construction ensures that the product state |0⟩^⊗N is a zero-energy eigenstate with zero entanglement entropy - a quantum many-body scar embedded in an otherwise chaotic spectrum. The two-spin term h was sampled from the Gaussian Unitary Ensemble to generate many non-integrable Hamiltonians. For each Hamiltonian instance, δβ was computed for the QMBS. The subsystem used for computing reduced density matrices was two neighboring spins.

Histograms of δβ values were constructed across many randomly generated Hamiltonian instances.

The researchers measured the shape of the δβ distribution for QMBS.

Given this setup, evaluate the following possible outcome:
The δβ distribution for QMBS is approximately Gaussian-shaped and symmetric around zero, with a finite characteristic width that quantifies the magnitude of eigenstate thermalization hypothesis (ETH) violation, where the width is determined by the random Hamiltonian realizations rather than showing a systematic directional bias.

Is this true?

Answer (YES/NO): YES